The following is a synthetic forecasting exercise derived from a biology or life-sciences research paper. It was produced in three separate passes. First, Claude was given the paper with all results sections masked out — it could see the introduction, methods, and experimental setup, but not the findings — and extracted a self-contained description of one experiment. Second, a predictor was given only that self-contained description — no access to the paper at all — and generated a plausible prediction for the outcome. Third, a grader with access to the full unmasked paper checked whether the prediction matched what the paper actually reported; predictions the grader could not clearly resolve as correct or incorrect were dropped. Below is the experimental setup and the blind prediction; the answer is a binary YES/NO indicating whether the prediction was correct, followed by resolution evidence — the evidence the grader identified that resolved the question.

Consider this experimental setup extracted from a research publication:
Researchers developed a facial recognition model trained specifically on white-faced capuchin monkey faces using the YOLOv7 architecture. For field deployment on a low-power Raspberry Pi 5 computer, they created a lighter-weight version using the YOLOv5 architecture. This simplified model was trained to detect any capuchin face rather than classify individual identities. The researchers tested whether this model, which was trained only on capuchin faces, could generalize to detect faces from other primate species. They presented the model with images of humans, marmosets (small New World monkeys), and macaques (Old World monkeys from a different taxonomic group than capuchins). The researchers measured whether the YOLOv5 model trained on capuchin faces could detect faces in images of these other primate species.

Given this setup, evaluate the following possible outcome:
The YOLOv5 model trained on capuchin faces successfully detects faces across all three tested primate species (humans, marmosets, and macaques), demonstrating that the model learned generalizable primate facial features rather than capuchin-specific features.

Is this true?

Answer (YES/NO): YES